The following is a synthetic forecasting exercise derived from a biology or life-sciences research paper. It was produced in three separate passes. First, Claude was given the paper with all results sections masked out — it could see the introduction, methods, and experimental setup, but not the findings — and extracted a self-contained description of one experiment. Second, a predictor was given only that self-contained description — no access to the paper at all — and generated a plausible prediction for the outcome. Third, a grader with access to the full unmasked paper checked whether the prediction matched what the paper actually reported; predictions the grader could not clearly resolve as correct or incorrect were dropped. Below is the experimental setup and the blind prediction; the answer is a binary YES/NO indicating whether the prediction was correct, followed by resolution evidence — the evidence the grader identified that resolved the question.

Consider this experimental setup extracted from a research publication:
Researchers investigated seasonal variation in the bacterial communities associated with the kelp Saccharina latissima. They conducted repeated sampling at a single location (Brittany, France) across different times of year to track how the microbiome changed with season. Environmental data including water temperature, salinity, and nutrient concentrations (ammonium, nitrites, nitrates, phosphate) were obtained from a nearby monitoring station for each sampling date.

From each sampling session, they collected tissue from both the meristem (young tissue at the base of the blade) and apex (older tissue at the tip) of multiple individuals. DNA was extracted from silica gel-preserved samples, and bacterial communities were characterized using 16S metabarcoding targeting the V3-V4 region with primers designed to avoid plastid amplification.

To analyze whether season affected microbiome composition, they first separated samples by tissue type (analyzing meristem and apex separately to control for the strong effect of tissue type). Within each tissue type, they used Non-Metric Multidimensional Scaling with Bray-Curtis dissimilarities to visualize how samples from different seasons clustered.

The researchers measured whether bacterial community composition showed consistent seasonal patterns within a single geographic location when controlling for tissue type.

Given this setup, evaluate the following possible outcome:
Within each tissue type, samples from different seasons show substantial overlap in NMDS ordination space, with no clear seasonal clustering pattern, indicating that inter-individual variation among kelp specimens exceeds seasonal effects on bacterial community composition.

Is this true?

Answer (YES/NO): NO